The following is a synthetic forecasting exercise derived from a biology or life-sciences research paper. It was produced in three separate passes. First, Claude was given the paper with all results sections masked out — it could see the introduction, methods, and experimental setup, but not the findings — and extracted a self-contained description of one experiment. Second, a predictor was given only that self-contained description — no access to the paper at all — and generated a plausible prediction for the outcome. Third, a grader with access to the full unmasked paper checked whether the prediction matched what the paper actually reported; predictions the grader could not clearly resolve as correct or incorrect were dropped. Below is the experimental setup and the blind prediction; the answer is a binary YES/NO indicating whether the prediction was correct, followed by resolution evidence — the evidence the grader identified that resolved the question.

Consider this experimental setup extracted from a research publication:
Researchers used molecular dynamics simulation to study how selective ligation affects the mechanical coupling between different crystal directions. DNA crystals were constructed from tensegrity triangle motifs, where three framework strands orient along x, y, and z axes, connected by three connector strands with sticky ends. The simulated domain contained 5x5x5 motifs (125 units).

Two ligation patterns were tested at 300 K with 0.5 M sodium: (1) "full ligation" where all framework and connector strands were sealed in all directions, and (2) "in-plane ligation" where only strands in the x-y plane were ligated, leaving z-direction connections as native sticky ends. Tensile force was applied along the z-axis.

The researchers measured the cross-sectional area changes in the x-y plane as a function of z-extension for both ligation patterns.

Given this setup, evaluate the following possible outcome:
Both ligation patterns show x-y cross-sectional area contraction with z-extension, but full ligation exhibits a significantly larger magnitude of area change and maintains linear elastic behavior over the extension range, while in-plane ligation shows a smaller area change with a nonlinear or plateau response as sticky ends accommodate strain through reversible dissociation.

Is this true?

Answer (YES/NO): NO